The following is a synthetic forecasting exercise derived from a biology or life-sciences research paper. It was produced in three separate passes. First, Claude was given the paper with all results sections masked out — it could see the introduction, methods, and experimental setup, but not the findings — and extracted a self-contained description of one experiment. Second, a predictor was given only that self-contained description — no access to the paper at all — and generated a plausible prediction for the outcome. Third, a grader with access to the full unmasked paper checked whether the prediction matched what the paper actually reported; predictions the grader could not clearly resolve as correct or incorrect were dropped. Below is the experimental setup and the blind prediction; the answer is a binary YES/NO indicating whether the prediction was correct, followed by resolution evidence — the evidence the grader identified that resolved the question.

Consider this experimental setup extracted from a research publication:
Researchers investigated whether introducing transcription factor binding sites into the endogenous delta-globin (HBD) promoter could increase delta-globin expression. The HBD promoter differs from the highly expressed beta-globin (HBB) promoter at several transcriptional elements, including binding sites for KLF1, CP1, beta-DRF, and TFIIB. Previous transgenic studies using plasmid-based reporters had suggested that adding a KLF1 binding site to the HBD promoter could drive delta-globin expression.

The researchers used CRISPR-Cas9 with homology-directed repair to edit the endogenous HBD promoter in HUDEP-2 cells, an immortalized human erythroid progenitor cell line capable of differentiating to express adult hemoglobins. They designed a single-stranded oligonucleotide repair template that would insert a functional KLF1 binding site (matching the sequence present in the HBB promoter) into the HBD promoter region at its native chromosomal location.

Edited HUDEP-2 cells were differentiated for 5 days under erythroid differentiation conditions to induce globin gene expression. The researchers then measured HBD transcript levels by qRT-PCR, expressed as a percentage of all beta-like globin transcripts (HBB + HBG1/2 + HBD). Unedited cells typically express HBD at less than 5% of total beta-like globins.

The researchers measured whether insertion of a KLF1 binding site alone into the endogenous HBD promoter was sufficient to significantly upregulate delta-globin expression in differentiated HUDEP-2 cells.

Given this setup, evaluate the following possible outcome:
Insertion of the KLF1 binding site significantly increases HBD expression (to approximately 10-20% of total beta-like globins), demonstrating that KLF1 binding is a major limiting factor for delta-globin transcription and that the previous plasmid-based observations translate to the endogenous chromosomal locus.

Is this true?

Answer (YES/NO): NO